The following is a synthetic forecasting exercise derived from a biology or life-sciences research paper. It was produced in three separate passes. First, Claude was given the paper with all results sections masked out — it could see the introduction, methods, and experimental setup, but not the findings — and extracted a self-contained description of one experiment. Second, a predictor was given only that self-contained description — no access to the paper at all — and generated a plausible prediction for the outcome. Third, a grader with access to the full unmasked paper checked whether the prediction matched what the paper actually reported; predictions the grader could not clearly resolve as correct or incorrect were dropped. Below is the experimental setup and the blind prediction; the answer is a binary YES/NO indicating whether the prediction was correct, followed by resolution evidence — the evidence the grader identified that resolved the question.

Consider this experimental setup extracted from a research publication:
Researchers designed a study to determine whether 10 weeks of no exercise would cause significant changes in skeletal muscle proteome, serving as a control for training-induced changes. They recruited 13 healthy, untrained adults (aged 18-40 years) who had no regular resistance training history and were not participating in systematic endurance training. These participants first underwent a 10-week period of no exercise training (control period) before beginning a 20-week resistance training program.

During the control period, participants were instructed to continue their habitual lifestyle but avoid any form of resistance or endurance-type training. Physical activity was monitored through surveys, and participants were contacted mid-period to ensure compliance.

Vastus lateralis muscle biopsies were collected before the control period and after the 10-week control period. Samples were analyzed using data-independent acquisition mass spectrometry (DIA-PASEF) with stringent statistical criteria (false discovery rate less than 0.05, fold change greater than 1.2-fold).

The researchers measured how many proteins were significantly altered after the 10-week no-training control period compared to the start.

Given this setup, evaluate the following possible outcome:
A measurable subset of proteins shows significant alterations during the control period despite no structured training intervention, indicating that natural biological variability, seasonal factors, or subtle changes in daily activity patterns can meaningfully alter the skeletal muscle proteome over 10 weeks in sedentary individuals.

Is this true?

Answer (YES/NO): NO